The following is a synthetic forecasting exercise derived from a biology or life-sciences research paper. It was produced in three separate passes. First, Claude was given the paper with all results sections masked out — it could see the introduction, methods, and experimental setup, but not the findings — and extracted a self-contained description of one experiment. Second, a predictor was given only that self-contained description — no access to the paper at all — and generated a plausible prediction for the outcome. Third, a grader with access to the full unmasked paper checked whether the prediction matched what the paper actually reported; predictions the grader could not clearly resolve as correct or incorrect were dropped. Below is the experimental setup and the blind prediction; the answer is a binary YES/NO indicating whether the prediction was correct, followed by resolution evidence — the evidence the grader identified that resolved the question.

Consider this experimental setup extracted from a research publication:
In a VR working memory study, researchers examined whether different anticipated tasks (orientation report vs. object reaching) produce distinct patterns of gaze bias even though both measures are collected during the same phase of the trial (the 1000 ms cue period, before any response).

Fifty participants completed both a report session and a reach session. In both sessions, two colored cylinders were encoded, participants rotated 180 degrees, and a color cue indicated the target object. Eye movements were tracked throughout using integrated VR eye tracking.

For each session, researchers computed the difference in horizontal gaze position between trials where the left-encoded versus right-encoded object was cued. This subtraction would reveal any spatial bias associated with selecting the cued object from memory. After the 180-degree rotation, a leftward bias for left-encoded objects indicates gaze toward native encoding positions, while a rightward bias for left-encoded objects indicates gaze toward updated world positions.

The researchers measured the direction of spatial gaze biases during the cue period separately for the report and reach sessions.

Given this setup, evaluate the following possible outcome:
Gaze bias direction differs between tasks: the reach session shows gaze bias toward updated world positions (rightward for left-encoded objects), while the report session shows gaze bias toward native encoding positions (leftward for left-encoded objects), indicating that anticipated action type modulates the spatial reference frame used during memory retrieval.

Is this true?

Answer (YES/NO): YES